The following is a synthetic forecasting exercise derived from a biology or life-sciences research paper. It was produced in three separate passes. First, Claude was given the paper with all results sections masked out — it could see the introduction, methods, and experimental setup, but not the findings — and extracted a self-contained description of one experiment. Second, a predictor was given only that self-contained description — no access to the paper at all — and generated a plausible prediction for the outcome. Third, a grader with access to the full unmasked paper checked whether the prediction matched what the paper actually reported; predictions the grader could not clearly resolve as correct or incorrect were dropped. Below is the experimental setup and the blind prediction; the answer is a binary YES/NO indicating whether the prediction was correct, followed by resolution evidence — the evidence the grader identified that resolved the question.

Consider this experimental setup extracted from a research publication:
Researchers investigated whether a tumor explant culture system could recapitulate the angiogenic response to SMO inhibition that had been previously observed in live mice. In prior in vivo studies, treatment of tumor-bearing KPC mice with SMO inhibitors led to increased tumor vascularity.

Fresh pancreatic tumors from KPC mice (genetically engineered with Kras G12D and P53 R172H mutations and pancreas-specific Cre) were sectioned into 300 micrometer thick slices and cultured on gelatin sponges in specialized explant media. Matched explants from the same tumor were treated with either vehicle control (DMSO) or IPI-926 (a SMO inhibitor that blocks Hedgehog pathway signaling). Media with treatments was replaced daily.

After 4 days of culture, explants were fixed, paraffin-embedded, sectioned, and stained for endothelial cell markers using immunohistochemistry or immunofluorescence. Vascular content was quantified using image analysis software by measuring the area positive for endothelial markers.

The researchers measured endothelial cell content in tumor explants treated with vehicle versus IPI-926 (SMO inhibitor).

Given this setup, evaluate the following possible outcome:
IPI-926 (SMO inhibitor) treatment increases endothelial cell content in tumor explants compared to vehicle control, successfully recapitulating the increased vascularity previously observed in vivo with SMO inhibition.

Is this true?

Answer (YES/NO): YES